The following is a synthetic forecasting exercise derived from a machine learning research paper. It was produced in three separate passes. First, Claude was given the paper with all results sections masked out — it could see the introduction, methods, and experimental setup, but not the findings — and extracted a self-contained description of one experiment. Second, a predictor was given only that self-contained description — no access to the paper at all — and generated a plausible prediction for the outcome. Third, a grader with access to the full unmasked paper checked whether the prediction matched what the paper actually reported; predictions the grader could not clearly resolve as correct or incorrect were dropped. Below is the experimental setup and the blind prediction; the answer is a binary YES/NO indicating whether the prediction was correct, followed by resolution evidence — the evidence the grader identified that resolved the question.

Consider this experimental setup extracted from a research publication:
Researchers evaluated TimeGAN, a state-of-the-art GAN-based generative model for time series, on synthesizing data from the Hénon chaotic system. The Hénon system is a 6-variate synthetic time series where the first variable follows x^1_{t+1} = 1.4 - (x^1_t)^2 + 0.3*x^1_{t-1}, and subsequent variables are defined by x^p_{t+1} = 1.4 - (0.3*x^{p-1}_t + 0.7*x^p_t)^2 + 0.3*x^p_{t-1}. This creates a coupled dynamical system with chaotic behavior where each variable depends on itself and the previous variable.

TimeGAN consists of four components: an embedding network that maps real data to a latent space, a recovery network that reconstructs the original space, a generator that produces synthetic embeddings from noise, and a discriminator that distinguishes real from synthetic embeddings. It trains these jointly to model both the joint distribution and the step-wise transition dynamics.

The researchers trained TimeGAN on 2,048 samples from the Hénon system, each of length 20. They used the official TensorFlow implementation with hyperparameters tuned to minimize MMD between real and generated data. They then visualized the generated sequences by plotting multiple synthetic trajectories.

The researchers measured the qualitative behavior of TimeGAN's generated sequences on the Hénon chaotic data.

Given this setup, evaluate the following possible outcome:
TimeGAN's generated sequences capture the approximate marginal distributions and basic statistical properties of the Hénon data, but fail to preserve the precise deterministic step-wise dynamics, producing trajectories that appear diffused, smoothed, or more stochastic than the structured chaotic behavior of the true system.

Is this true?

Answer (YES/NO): NO